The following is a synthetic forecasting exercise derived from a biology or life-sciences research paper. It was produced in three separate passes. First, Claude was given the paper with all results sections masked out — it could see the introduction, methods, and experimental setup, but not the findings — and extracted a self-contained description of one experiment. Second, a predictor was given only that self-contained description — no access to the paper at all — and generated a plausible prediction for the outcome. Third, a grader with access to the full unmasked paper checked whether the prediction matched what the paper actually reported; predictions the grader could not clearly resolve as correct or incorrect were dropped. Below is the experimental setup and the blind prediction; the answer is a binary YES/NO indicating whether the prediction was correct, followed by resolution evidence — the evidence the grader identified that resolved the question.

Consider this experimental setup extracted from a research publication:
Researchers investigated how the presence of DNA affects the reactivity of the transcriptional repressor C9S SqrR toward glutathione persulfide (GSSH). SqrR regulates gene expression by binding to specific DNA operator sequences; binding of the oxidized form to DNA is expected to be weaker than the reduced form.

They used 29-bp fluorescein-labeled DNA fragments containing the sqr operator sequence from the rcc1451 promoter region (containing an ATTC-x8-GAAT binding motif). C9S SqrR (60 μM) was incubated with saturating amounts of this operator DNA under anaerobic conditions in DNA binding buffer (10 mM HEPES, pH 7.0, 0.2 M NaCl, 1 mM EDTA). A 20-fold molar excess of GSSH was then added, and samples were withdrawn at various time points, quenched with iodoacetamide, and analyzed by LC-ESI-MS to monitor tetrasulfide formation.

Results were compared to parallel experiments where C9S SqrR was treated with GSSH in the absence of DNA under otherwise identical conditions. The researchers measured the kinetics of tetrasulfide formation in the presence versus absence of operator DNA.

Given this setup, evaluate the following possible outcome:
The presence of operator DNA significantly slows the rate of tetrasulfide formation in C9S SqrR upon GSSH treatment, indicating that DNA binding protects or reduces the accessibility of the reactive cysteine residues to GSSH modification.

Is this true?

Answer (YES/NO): YES